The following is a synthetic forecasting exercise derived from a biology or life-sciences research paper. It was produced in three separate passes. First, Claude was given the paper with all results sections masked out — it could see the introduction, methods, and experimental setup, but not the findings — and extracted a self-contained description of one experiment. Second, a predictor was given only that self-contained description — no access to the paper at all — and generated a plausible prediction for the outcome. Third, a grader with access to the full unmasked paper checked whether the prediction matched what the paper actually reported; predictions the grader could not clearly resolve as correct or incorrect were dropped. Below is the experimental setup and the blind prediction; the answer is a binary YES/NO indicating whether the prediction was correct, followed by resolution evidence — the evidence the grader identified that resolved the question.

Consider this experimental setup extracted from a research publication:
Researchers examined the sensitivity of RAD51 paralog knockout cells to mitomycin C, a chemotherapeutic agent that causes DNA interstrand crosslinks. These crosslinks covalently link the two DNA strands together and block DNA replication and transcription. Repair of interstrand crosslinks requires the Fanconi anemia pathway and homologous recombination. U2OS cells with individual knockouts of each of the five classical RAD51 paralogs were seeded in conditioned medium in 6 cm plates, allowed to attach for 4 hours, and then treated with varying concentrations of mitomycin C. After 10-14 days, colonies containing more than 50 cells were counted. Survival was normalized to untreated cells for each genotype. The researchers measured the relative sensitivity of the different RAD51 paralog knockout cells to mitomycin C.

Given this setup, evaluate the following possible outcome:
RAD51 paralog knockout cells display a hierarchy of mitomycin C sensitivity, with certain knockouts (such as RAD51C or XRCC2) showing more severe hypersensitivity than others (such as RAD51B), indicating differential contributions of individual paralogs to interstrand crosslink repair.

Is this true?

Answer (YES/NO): YES